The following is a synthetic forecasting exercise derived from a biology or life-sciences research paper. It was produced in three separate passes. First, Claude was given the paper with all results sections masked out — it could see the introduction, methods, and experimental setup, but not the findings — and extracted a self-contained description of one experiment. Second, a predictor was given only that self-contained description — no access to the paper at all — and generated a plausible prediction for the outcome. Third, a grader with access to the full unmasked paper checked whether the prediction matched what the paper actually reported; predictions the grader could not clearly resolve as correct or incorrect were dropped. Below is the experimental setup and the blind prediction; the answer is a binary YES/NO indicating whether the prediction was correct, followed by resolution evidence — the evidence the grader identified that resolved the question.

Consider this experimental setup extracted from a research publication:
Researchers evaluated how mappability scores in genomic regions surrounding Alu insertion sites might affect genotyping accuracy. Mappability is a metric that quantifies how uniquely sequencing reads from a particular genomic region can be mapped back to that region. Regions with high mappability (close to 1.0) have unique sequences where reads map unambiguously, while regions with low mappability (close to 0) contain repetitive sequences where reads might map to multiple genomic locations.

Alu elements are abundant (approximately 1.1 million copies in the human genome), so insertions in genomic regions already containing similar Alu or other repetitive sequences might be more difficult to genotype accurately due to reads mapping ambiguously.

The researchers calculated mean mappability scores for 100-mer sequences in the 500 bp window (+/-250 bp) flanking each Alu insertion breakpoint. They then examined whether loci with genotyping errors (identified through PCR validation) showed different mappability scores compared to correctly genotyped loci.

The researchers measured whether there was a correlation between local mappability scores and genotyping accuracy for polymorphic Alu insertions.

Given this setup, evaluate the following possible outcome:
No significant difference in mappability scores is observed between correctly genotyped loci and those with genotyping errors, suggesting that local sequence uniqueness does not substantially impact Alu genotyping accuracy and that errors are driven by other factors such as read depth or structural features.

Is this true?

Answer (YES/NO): NO